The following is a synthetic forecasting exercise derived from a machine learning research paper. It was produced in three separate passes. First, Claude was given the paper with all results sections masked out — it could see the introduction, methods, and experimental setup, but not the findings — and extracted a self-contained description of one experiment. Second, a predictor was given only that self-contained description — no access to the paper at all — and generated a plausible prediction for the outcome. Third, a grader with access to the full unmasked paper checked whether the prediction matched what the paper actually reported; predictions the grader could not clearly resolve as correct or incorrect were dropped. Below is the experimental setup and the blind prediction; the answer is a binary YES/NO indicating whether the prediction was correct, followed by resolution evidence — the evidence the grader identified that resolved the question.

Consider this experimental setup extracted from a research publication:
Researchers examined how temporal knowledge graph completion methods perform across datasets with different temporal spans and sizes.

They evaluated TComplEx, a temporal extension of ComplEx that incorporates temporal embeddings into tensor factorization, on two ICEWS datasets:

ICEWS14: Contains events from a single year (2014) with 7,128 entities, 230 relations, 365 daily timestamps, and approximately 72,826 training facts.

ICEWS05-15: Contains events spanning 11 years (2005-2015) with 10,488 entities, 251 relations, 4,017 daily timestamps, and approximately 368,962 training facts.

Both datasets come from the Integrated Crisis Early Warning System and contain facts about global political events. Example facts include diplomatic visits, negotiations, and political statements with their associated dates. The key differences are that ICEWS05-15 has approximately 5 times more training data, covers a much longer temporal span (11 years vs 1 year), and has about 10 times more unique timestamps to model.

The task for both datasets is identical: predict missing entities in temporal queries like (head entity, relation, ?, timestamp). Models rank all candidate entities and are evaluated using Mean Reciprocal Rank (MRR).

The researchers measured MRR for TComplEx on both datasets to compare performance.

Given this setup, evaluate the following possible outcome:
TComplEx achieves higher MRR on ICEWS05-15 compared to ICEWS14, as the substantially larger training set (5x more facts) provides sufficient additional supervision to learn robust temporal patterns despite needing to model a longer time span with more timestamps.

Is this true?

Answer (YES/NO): YES